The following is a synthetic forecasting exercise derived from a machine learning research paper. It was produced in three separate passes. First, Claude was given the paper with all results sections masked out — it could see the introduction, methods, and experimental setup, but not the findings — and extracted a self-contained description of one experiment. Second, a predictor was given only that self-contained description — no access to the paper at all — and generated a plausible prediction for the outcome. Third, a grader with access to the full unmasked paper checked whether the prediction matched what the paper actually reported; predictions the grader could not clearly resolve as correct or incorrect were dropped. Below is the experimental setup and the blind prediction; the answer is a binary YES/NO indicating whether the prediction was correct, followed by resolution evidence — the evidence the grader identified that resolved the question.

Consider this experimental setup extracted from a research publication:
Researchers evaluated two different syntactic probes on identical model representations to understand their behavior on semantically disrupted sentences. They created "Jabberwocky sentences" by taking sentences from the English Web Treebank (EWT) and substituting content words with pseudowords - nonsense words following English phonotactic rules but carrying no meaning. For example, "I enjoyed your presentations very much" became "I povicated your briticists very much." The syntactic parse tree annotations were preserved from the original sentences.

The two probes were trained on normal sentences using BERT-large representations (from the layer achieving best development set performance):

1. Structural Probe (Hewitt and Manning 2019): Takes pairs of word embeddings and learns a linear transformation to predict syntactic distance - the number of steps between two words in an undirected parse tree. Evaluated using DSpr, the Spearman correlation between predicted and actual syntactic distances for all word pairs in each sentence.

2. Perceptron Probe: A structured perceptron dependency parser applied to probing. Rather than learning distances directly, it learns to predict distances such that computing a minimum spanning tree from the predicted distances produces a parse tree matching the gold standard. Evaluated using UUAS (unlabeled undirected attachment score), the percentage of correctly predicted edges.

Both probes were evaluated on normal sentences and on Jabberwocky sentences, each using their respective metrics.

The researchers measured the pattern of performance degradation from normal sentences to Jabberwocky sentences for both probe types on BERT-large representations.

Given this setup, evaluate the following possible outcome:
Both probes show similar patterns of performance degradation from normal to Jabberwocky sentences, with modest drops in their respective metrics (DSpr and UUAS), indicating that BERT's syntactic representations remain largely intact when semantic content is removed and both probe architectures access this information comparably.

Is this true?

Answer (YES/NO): NO